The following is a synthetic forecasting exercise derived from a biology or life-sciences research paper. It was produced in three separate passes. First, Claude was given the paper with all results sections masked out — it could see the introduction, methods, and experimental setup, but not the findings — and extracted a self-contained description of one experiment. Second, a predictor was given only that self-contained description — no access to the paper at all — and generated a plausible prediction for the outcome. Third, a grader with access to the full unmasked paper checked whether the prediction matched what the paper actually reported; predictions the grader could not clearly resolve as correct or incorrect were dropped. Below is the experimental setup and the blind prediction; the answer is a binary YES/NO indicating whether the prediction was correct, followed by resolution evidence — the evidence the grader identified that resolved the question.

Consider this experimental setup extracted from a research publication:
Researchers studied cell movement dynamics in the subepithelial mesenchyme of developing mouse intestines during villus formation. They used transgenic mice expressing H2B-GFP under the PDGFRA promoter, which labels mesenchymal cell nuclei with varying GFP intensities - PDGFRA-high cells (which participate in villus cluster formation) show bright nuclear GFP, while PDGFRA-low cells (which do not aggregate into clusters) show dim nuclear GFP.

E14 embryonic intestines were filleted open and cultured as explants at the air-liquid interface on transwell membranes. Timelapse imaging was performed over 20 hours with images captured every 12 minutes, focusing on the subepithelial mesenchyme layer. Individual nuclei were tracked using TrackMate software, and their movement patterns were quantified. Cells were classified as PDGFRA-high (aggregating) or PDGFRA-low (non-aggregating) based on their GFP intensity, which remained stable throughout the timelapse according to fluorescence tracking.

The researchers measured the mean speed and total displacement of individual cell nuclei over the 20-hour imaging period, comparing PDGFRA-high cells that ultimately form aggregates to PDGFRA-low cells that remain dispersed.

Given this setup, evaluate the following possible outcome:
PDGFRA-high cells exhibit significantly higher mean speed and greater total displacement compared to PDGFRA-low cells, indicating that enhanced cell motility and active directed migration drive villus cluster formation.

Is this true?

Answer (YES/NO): NO